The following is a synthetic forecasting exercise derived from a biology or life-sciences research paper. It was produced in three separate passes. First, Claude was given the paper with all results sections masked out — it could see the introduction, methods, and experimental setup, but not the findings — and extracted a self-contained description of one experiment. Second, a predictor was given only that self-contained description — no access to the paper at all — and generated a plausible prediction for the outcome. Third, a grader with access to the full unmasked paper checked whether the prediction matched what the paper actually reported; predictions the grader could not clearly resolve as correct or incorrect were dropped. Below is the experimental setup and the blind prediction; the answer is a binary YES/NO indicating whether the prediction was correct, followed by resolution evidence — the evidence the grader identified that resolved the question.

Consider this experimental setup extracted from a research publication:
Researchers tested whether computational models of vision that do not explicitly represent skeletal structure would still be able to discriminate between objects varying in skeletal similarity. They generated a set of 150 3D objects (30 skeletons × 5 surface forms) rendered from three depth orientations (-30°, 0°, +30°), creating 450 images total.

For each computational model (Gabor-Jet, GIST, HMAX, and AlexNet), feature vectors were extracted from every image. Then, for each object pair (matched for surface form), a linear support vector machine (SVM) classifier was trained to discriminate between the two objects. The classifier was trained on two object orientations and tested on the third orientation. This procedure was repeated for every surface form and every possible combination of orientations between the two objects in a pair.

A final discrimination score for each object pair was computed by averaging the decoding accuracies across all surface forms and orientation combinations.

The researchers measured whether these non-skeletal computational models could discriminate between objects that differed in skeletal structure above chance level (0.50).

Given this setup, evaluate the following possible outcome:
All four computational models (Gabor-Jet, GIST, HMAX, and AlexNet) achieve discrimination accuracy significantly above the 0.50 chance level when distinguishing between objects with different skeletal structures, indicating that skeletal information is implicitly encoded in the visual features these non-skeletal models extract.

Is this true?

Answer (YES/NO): YES